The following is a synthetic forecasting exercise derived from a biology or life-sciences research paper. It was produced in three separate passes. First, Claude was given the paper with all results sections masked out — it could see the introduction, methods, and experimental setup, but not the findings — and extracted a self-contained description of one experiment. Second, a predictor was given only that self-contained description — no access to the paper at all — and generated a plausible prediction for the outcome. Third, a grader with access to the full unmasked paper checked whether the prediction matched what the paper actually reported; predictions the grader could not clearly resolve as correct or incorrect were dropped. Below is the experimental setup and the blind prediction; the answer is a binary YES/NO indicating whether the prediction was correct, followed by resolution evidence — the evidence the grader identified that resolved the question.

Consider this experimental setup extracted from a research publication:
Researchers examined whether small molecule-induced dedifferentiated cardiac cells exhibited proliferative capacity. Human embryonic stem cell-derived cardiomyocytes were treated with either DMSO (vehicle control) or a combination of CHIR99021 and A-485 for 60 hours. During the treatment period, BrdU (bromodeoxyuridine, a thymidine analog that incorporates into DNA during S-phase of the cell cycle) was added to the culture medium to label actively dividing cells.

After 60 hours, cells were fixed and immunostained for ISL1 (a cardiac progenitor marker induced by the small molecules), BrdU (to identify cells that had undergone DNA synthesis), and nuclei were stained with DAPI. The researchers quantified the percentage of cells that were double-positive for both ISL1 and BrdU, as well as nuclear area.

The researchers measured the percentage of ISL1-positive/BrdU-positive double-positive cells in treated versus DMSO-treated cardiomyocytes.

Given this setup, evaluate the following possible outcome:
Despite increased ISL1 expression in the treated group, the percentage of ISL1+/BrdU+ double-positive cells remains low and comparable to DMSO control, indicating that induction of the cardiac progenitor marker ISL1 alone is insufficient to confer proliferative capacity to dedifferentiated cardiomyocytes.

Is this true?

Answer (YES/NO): NO